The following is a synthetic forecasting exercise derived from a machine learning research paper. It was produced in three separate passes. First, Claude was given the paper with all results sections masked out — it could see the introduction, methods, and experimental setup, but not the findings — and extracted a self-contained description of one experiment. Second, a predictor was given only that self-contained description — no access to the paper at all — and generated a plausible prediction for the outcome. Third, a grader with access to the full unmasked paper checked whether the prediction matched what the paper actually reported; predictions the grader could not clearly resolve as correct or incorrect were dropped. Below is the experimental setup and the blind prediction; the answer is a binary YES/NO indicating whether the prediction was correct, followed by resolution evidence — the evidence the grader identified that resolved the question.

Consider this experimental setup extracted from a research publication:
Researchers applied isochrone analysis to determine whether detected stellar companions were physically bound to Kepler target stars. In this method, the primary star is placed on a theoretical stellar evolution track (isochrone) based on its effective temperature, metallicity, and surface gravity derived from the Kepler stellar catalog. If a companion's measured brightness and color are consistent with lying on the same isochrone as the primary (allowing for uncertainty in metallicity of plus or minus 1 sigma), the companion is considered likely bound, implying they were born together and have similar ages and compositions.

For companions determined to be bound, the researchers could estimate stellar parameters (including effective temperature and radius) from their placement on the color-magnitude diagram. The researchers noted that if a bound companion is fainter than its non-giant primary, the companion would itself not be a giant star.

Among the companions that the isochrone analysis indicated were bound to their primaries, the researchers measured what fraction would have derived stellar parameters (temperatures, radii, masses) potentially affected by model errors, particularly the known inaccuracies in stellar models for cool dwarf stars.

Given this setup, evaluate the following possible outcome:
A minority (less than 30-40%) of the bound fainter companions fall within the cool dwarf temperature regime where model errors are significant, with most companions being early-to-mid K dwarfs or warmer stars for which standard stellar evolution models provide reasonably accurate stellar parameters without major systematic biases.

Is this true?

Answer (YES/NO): NO